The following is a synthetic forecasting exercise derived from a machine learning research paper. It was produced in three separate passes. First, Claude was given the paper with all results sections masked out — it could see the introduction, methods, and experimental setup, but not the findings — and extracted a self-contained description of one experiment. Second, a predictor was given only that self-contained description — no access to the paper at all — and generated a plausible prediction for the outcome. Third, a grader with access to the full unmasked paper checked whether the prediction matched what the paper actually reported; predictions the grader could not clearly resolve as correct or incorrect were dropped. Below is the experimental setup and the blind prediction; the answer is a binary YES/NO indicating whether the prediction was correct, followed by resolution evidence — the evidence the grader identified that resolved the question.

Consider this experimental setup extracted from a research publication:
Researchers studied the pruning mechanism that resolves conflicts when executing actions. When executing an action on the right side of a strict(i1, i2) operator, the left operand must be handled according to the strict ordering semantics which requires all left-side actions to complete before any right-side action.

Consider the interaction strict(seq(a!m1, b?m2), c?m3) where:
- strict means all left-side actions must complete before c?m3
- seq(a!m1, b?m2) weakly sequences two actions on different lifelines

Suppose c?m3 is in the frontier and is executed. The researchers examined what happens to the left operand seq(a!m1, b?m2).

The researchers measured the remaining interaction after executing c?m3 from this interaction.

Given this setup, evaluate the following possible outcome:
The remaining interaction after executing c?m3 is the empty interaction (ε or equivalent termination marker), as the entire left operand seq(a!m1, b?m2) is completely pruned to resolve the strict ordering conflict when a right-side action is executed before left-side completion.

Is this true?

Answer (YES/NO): YES